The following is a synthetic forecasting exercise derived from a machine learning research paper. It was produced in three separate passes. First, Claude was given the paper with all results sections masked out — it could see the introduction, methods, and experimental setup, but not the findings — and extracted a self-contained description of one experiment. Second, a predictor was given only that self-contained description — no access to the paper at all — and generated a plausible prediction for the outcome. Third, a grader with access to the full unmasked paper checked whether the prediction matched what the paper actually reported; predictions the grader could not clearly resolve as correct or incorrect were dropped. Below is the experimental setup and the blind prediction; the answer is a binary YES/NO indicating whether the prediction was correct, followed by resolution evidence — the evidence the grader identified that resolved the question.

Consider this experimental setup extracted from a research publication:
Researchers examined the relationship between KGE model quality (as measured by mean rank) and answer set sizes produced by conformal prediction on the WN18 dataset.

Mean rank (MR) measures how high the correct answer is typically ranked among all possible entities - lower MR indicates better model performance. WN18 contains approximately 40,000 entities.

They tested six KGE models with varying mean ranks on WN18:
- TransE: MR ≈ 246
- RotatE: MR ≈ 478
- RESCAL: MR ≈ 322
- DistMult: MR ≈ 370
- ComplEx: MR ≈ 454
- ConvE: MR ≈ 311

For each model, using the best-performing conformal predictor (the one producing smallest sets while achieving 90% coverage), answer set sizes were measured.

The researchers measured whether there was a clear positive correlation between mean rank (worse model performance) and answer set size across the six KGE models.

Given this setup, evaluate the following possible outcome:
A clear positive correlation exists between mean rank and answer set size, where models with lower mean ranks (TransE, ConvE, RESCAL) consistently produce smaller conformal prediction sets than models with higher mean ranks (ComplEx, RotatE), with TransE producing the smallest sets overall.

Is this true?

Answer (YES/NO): NO